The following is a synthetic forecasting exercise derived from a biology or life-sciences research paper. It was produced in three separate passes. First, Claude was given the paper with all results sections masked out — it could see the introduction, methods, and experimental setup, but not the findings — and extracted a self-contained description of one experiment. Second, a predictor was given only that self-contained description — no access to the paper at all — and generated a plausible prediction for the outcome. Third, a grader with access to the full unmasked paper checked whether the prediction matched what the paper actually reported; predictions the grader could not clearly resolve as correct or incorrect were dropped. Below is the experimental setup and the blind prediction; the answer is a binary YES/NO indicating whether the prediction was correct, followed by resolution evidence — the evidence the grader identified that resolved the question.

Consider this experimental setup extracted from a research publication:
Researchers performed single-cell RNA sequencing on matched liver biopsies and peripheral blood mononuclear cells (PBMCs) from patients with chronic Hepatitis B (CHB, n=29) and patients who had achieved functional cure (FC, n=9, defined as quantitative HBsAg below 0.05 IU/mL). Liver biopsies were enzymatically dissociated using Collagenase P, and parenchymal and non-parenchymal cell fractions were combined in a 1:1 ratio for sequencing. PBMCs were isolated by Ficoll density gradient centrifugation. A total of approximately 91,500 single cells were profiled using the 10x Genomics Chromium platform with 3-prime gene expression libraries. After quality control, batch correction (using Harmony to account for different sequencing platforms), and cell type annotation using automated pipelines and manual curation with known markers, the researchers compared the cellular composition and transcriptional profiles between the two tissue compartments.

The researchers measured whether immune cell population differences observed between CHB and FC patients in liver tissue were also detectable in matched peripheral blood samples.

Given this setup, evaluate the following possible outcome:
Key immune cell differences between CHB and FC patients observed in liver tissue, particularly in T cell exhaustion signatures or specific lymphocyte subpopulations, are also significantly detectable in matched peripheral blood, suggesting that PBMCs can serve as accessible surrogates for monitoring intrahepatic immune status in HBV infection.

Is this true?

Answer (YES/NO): NO